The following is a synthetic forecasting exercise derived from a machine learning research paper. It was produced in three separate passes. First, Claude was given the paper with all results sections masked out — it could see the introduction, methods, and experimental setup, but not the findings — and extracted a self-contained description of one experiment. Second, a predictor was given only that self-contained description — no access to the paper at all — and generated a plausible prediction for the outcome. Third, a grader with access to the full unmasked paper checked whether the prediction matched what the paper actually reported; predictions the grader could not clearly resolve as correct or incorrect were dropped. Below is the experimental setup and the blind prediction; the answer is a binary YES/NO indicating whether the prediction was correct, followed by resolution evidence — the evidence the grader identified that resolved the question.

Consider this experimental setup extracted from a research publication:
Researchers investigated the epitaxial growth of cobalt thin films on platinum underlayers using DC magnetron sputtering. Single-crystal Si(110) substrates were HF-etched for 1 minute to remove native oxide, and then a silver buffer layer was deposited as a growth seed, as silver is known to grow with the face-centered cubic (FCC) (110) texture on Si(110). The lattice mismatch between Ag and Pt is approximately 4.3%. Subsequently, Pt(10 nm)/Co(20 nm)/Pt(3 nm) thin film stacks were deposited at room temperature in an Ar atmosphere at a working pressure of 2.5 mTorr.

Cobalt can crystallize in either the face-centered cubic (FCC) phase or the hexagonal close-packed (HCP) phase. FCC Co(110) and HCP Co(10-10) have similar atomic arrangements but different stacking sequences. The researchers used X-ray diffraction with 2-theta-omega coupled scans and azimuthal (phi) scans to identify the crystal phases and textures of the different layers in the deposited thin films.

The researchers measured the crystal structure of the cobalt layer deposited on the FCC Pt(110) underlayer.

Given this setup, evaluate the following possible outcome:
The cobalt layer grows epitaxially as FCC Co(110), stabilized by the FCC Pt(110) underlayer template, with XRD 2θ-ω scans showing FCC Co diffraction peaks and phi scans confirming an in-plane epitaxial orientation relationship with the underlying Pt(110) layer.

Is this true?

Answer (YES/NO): NO